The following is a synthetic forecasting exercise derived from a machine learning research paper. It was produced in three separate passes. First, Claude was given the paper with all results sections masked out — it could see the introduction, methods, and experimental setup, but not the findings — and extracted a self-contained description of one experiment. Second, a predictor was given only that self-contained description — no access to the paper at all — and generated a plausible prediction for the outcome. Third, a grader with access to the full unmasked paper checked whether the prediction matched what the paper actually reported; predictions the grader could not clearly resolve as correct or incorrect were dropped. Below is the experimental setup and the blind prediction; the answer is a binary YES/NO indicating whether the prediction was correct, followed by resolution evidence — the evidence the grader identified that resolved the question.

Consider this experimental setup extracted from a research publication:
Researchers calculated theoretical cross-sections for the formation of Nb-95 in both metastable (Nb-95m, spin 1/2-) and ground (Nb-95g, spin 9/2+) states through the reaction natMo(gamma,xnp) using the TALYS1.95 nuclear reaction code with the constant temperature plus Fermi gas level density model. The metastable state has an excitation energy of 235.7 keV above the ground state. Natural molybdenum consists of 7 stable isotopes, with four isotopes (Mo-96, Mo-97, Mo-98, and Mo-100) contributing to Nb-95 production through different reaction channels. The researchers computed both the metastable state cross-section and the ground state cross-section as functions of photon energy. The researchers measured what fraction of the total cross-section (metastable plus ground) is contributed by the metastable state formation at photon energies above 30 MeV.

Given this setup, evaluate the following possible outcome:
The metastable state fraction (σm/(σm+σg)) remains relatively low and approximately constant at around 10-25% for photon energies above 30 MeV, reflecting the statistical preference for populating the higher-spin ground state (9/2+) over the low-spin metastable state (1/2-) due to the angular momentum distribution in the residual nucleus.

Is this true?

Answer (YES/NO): NO